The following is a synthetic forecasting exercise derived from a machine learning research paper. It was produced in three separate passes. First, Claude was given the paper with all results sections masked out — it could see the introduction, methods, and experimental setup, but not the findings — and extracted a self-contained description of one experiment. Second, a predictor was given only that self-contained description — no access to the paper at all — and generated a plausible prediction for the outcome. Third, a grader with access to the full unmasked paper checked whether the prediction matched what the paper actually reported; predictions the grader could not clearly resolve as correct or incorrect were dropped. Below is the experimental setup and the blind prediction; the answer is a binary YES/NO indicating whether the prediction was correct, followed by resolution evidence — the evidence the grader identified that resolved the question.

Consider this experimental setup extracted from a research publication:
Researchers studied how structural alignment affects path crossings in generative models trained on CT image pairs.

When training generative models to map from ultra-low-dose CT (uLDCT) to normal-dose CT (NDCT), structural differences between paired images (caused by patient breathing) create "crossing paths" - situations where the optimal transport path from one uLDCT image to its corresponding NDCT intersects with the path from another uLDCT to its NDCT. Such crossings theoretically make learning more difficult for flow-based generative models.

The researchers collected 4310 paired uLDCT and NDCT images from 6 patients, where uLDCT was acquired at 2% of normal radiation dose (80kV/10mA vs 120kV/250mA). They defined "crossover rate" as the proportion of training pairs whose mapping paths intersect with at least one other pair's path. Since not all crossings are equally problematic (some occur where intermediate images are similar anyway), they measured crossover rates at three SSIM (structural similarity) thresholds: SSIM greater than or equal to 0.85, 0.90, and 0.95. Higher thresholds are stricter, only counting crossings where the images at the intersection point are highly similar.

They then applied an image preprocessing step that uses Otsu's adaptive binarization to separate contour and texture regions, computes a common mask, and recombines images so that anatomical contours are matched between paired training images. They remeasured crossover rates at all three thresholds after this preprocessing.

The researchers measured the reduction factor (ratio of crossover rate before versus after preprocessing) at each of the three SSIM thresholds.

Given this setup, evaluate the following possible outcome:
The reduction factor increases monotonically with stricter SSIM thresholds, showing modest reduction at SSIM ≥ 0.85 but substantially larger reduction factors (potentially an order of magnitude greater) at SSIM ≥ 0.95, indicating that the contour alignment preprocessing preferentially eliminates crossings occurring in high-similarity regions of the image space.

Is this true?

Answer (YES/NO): NO